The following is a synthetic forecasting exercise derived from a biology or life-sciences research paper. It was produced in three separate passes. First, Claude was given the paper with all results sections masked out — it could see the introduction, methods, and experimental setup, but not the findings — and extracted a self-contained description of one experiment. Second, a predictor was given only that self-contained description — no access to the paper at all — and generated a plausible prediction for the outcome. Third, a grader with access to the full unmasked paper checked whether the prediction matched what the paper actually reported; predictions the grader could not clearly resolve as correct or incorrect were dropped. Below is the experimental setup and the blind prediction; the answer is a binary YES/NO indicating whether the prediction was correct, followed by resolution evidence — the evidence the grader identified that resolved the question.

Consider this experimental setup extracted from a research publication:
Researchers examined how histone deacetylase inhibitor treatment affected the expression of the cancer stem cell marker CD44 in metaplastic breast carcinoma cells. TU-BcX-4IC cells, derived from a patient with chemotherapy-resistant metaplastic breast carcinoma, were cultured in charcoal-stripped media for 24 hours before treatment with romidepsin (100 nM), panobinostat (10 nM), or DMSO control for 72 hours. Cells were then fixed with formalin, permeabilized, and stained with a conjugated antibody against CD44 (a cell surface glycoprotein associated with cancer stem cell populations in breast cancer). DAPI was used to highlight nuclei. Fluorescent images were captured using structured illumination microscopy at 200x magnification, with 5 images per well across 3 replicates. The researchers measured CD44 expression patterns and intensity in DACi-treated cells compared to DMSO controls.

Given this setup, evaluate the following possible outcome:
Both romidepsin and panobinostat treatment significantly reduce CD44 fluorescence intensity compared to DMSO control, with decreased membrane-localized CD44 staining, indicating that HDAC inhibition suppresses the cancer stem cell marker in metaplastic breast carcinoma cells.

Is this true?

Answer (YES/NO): YES